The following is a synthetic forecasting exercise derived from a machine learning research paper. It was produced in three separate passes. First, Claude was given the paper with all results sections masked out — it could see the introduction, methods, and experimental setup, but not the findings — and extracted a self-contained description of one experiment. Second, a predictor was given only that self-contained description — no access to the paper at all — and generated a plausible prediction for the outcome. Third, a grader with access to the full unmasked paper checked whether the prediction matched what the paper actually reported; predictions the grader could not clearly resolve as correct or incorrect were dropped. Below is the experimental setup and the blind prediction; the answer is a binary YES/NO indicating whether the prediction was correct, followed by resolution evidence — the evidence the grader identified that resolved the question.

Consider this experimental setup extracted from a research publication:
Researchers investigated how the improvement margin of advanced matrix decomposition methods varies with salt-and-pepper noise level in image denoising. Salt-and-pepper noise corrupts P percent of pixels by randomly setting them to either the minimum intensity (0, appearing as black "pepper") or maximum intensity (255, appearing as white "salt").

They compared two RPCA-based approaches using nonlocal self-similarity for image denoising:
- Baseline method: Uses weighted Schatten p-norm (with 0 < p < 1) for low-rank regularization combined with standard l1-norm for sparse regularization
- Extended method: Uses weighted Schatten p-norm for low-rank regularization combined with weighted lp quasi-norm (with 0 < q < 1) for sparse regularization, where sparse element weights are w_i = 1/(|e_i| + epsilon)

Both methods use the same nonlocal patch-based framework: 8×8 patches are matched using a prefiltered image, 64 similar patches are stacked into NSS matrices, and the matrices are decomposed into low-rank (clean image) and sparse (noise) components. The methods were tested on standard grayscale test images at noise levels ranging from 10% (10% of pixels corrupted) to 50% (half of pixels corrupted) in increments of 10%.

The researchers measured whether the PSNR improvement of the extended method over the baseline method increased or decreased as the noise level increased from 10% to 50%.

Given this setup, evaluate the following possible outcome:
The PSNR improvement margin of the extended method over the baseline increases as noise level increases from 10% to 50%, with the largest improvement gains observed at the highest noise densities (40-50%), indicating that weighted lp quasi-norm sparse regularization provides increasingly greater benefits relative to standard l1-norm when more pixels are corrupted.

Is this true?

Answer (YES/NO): NO